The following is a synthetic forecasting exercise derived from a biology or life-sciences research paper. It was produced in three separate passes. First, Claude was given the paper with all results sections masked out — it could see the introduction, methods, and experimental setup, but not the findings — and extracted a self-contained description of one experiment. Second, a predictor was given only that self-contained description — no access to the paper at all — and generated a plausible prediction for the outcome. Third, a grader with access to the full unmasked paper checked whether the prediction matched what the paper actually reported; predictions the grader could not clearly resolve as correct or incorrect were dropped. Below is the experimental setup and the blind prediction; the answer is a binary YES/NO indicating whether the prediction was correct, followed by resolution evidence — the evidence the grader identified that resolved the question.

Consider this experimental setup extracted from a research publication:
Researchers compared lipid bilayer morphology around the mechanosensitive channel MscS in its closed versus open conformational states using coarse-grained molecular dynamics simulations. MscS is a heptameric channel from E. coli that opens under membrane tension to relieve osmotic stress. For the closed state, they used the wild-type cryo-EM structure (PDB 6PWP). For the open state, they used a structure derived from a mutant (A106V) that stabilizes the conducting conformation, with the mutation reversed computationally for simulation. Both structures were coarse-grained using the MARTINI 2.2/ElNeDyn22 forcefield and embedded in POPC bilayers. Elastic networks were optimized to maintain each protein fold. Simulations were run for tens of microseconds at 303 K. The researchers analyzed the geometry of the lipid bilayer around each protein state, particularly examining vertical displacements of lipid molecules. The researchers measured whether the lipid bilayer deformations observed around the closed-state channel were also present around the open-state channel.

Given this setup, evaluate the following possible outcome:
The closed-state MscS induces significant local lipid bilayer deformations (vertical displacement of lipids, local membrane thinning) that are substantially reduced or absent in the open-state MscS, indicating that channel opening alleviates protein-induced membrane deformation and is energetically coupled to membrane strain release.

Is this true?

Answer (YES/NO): YES